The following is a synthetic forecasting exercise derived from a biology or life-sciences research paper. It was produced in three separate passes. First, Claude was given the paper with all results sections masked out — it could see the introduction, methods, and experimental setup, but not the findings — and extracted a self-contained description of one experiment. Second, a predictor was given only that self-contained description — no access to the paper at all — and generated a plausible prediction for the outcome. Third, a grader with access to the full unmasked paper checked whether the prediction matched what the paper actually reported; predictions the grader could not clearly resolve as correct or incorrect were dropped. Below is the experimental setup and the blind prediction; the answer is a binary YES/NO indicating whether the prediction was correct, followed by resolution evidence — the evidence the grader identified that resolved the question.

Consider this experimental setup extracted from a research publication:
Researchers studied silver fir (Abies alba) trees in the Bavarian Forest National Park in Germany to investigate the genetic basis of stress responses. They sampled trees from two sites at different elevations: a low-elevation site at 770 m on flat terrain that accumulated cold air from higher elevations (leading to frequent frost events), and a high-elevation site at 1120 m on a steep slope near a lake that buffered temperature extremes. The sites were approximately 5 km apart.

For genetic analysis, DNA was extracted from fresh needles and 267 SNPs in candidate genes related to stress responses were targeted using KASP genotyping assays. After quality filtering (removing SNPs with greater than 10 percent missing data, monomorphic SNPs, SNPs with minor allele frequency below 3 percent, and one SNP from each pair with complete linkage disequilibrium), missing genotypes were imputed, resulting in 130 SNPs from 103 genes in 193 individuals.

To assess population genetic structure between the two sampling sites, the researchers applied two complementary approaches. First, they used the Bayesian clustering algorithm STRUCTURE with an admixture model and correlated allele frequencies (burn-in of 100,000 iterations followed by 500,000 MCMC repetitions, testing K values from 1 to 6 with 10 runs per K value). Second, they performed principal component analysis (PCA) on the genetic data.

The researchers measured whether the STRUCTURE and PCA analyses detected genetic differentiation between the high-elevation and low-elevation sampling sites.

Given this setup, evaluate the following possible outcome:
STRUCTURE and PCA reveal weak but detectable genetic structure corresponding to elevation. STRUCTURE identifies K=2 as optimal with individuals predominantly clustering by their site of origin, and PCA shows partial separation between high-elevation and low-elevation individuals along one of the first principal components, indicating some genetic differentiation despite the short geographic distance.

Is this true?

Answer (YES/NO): NO